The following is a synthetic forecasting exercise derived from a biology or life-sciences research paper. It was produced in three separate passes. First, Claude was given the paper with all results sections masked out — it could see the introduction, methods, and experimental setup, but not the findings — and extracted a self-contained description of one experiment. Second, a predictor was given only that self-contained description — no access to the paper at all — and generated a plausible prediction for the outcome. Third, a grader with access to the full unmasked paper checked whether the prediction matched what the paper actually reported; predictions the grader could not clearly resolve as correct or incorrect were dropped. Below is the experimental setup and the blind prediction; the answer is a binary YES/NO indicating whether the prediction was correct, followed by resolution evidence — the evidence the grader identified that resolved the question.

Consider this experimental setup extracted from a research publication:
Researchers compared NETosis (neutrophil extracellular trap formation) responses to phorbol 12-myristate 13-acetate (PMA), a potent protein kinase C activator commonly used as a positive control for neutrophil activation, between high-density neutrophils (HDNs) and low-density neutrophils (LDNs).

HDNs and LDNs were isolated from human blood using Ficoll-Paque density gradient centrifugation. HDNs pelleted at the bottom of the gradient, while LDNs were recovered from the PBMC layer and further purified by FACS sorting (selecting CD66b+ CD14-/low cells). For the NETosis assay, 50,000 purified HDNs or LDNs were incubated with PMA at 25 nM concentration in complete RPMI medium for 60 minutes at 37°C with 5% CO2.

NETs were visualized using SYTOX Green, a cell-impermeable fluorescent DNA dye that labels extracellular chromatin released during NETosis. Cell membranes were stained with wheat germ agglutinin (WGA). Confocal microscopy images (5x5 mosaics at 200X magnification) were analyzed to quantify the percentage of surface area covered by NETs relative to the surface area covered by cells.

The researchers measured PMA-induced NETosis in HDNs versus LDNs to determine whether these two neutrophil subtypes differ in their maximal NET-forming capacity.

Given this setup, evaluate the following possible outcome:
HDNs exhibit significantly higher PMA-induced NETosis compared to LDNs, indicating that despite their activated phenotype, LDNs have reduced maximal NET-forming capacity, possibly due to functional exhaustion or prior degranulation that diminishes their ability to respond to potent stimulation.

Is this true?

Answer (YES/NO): NO